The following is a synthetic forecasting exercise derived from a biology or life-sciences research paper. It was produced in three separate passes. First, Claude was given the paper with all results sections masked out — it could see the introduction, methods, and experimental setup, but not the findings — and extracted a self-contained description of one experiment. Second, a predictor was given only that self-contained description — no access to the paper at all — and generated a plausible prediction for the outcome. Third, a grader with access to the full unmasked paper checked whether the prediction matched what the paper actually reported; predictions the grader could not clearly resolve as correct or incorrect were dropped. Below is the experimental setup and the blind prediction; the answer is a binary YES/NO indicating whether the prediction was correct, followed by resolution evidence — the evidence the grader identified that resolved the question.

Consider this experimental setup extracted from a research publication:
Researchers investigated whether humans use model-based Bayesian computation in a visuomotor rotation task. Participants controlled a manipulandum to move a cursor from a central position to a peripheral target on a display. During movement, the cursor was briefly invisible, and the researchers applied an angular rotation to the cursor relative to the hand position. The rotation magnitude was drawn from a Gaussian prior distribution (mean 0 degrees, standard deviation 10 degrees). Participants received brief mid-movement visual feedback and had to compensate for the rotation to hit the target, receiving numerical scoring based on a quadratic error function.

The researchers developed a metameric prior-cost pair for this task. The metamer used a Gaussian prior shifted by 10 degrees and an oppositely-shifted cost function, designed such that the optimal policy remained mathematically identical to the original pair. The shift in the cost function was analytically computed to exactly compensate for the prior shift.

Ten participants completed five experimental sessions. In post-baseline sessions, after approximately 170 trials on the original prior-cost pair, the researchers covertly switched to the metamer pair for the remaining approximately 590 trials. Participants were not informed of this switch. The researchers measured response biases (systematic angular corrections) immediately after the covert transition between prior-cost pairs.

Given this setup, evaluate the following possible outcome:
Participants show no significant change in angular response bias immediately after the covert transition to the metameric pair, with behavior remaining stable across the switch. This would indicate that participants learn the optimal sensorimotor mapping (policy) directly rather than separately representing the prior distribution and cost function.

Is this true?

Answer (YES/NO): YES